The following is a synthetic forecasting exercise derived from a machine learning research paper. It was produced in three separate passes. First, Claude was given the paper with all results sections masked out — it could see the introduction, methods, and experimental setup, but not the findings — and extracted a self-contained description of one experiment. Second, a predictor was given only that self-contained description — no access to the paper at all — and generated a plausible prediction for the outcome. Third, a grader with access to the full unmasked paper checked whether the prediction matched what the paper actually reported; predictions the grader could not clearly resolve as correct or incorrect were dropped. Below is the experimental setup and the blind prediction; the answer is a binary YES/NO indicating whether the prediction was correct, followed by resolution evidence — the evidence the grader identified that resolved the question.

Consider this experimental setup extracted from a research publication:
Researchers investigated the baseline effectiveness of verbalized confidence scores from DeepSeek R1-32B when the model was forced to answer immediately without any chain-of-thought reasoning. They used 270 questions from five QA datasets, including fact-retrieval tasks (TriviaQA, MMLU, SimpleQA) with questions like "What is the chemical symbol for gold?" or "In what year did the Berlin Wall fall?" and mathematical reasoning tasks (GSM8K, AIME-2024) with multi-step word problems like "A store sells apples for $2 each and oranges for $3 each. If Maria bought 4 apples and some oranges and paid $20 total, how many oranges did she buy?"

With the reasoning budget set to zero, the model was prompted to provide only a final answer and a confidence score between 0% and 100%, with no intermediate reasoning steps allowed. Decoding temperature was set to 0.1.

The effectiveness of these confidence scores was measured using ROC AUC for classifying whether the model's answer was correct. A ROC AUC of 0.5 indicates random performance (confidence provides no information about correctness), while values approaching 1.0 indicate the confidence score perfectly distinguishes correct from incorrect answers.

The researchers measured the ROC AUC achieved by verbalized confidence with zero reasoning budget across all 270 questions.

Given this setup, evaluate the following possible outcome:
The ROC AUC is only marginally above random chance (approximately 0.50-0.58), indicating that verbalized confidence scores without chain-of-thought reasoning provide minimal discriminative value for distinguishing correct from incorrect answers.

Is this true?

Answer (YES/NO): YES